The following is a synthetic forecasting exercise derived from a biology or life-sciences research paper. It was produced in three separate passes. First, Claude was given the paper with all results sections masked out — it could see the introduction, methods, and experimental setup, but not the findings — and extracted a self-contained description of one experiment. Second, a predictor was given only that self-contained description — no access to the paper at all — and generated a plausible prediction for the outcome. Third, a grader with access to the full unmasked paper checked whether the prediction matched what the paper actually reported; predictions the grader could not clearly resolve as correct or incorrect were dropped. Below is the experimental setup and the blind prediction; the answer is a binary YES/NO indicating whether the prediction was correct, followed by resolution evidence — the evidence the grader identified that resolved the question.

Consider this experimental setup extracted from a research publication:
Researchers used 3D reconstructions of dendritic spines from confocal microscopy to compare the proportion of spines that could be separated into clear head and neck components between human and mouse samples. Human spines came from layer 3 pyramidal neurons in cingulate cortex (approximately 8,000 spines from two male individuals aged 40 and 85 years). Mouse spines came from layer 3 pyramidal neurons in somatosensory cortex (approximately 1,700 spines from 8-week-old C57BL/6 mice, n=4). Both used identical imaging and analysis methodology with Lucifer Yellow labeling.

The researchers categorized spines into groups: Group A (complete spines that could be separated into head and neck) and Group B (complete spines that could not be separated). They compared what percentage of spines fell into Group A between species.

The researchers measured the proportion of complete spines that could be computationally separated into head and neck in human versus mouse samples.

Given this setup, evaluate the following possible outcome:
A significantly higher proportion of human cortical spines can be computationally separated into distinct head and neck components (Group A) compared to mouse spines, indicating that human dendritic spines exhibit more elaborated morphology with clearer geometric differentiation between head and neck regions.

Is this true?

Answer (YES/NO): YES